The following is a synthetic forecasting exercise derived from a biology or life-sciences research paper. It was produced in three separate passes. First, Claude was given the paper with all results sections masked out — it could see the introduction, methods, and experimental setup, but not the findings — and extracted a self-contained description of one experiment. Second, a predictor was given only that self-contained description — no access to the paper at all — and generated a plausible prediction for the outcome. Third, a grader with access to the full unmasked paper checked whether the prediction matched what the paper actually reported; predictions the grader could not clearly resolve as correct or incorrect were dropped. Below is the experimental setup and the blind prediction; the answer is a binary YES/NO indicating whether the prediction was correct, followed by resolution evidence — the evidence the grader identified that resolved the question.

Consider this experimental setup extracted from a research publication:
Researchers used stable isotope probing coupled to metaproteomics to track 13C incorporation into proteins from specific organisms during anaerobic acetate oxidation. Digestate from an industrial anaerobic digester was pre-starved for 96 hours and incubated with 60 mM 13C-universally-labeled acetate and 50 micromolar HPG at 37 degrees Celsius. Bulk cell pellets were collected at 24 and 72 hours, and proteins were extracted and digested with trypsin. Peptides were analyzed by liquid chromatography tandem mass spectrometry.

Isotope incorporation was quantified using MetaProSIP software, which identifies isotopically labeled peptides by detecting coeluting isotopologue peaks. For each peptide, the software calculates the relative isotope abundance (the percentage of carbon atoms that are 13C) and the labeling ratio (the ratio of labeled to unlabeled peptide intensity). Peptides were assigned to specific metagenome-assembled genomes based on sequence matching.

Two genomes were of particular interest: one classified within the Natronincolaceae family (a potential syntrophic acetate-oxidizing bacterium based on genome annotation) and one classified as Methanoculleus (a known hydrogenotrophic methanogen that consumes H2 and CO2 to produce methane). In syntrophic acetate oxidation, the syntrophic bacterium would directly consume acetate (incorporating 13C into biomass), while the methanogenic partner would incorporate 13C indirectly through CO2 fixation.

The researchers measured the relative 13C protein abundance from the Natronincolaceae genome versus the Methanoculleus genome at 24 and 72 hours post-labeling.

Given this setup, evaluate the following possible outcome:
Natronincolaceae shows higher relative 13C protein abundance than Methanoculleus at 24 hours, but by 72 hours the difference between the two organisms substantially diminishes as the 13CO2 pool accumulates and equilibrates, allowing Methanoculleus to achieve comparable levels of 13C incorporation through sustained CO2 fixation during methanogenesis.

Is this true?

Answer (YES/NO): NO